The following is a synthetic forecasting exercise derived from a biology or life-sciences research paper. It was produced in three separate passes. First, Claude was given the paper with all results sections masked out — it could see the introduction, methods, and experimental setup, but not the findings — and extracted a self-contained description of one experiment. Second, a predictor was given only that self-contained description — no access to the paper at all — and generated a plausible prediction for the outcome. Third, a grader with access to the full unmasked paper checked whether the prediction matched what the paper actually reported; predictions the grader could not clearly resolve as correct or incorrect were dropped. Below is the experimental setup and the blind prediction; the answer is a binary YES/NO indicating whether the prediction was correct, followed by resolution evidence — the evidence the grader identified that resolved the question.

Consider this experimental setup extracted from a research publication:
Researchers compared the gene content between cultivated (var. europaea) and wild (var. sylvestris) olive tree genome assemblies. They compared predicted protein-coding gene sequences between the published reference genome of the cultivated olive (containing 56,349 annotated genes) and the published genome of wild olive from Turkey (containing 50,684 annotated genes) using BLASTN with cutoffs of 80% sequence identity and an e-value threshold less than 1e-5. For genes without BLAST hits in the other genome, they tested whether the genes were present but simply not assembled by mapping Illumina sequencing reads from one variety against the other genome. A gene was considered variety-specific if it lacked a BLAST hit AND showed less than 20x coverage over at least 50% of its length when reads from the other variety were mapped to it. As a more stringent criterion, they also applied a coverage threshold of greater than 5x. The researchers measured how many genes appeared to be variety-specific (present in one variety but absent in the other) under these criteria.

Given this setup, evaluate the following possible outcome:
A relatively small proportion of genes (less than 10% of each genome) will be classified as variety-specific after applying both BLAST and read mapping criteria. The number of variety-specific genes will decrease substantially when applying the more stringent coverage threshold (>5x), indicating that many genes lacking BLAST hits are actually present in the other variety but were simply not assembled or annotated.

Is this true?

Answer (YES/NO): YES